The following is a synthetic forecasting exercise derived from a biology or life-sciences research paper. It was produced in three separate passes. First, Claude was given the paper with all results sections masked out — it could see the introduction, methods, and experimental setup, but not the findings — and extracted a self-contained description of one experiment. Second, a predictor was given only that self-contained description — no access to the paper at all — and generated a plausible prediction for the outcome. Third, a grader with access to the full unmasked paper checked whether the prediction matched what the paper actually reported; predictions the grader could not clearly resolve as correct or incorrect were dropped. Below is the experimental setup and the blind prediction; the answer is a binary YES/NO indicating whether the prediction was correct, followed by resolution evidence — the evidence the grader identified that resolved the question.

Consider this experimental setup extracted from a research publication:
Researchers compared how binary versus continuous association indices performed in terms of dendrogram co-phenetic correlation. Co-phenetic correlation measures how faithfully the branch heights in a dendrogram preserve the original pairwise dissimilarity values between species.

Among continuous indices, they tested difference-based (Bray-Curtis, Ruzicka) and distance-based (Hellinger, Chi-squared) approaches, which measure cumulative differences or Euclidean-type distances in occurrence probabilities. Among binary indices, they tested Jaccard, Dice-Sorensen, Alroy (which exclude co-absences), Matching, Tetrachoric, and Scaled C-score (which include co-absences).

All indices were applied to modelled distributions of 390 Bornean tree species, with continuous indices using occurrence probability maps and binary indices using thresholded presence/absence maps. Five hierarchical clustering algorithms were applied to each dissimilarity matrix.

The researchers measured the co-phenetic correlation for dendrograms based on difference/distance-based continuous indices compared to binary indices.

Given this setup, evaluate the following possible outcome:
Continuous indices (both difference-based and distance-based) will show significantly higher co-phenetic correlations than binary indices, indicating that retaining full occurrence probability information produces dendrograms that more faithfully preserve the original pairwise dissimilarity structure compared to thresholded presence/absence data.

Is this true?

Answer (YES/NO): YES